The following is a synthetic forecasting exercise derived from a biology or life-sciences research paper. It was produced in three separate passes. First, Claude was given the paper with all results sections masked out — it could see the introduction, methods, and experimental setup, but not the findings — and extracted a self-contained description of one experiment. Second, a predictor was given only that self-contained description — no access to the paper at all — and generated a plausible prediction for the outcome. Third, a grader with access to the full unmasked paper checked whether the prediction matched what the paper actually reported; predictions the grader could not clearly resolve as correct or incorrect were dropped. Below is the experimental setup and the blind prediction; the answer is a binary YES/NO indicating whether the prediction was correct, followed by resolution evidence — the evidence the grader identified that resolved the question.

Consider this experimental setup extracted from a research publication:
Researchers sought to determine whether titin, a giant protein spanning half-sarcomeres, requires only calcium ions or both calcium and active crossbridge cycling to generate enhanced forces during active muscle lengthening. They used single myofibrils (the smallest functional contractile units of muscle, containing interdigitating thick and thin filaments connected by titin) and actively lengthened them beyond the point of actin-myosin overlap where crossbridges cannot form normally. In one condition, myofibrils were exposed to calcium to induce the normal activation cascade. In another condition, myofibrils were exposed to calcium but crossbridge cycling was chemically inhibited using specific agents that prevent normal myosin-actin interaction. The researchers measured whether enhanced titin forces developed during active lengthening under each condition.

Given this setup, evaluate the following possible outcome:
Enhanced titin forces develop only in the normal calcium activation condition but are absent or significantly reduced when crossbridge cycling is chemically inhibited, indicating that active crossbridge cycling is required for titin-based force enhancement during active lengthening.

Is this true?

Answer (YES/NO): YES